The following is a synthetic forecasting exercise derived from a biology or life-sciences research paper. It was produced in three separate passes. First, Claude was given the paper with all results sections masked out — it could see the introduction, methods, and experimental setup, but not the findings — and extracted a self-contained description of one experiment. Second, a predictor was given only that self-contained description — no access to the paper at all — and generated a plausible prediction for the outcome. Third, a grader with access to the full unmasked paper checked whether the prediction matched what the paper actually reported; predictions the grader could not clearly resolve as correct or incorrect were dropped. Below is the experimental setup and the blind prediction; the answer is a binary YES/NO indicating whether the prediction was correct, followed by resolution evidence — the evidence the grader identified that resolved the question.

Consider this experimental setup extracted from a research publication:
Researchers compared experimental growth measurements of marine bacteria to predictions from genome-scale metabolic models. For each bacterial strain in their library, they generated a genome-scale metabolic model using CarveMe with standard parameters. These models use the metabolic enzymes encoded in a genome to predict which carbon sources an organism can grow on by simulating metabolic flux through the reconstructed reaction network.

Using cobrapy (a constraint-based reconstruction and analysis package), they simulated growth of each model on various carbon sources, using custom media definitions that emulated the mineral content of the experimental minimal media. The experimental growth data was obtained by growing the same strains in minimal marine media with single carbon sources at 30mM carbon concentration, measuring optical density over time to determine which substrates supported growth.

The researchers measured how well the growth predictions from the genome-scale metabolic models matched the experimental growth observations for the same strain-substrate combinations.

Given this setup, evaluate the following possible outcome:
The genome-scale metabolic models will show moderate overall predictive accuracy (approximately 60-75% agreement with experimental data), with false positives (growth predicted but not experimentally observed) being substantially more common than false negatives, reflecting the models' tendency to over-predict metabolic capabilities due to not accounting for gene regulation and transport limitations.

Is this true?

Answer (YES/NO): NO